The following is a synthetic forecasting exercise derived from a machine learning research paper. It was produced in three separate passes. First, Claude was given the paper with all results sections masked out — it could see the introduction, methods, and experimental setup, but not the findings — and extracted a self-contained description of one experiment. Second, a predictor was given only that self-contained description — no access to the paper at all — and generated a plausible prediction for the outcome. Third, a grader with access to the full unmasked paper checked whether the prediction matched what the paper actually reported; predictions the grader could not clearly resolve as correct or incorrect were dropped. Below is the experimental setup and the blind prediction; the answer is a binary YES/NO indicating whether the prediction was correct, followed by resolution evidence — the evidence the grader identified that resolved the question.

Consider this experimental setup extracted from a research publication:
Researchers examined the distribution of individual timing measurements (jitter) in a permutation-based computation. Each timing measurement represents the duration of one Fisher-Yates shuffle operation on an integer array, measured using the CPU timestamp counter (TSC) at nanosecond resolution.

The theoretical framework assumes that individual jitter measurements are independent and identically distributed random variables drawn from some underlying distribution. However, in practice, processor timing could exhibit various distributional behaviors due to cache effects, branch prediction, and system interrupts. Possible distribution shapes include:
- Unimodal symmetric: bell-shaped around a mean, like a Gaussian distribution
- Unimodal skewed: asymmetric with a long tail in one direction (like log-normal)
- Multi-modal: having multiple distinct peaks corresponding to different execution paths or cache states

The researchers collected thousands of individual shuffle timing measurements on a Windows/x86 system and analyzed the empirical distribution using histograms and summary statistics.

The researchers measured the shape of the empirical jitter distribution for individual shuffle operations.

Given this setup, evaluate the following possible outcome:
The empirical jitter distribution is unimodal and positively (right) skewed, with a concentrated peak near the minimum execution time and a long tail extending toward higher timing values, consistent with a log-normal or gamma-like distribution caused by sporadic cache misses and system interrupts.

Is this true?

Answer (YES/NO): NO